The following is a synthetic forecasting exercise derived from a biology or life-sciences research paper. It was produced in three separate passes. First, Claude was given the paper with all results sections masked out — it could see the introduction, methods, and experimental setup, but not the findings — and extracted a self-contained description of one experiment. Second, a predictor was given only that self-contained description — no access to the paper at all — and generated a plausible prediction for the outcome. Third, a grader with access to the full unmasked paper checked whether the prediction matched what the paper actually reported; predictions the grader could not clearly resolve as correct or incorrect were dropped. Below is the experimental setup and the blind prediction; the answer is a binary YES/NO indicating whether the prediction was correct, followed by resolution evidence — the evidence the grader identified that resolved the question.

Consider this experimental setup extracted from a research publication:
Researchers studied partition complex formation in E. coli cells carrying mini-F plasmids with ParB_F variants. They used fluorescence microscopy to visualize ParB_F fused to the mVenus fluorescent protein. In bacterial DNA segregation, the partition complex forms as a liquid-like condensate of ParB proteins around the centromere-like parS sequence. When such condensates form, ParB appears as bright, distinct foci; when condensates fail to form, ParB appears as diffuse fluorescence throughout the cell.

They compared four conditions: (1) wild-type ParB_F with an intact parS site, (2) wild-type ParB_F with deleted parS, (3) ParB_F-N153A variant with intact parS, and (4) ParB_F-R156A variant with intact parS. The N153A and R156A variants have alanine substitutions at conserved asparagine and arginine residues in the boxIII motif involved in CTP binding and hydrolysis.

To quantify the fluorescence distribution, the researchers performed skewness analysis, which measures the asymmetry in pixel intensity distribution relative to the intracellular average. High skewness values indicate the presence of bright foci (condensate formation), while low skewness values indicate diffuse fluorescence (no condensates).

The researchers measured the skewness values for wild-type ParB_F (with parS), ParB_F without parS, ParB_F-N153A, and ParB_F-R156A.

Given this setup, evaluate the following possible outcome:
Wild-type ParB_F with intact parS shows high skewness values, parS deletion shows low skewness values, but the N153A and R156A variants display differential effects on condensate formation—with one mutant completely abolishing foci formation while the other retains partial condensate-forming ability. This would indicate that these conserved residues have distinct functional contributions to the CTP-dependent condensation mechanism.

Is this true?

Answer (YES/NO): YES